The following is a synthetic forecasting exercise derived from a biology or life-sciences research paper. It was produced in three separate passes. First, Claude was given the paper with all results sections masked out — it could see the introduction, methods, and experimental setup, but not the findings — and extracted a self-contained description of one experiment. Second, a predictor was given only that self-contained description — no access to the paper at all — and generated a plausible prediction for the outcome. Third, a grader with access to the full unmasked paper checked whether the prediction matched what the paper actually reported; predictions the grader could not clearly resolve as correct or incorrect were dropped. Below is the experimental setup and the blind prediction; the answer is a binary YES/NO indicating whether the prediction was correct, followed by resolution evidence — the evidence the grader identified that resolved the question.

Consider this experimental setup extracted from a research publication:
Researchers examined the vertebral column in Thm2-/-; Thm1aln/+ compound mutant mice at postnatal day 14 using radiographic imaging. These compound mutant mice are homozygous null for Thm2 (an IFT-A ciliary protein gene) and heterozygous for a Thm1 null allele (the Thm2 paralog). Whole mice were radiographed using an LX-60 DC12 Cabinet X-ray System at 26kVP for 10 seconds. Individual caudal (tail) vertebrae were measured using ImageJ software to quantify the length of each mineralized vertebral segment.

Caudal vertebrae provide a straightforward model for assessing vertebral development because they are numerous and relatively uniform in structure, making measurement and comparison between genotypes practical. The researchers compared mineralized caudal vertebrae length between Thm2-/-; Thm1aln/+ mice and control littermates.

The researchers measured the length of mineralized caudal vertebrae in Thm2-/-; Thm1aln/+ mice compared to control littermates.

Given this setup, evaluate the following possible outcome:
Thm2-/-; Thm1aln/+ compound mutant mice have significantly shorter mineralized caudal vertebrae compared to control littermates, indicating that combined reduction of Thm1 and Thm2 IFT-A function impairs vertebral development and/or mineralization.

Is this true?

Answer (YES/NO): YES